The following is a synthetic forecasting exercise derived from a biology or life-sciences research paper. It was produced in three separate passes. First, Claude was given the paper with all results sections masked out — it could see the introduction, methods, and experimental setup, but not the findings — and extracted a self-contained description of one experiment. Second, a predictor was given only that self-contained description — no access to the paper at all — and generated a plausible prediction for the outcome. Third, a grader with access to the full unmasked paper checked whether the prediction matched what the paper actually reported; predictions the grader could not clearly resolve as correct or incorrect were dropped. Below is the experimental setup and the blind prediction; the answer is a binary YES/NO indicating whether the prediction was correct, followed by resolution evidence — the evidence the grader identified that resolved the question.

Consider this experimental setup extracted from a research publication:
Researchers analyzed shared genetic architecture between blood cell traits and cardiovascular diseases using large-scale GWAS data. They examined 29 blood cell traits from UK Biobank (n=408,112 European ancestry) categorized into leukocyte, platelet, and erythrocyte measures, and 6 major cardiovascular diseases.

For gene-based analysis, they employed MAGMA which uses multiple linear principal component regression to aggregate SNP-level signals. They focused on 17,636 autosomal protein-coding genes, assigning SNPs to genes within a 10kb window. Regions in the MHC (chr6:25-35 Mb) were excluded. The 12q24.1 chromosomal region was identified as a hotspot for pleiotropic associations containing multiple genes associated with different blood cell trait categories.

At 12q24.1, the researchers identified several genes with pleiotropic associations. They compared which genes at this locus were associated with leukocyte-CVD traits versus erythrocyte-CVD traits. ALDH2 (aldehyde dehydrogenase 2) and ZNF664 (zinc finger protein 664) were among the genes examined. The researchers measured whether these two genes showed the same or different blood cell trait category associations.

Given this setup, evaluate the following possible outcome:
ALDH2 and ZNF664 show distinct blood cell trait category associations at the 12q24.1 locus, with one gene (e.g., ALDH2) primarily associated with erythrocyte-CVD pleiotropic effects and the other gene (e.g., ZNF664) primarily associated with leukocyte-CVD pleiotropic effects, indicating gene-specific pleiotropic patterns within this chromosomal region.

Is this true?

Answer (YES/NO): NO